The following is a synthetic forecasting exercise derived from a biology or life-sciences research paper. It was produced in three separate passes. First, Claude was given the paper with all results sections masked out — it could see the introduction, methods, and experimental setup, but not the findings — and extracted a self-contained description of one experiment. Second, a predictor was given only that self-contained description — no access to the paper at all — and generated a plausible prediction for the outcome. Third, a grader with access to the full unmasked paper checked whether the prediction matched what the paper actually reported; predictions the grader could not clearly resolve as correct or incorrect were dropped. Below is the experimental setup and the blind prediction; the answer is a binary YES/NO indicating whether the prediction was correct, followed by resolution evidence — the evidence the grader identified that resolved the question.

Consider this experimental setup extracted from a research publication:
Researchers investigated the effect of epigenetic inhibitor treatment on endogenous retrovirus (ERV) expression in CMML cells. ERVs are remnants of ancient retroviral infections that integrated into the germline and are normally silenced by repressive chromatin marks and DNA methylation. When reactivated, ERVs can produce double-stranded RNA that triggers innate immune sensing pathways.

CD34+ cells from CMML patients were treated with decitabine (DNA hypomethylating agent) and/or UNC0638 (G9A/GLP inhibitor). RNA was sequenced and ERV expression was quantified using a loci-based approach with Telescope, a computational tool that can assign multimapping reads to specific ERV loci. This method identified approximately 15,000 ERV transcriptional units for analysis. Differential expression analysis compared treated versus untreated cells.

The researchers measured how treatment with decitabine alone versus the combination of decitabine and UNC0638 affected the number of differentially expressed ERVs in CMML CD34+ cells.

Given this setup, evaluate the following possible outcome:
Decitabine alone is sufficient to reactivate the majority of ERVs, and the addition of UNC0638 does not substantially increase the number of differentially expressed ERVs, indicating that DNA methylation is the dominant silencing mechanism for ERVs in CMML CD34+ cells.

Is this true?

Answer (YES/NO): NO